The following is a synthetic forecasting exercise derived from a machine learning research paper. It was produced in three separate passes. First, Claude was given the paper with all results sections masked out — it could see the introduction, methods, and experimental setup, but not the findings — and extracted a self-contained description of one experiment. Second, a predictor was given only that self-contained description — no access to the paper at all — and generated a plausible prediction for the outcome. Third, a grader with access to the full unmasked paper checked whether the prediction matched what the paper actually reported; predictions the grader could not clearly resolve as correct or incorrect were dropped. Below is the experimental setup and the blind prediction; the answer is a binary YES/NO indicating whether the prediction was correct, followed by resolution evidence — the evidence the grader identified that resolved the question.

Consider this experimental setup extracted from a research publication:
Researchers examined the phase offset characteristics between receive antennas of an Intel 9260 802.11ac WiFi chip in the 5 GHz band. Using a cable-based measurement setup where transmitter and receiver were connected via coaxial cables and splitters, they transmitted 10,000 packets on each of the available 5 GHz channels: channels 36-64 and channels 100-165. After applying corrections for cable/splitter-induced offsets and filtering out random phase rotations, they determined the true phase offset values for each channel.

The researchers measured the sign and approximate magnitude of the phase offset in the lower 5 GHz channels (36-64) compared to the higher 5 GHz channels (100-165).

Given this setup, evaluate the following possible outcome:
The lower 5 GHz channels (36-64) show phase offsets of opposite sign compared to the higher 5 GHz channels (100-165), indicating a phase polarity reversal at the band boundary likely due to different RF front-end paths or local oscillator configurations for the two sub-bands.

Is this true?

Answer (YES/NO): YES